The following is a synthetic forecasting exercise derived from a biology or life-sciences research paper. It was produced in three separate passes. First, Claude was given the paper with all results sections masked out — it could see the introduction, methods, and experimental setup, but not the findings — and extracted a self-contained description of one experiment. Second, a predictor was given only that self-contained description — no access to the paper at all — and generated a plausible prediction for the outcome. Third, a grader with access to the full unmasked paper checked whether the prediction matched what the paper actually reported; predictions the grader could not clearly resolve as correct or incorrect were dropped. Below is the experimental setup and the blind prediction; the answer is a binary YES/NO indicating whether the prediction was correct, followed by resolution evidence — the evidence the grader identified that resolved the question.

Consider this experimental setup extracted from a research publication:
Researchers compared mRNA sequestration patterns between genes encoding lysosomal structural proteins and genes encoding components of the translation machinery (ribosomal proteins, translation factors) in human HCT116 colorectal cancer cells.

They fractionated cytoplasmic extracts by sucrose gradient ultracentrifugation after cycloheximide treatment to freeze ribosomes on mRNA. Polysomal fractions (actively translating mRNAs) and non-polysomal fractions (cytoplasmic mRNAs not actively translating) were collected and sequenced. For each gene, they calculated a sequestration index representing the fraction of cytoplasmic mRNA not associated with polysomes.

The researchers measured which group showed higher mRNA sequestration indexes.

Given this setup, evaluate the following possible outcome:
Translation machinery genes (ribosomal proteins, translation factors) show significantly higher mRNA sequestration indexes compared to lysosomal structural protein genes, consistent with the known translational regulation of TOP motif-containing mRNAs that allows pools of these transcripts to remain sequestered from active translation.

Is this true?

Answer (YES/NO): YES